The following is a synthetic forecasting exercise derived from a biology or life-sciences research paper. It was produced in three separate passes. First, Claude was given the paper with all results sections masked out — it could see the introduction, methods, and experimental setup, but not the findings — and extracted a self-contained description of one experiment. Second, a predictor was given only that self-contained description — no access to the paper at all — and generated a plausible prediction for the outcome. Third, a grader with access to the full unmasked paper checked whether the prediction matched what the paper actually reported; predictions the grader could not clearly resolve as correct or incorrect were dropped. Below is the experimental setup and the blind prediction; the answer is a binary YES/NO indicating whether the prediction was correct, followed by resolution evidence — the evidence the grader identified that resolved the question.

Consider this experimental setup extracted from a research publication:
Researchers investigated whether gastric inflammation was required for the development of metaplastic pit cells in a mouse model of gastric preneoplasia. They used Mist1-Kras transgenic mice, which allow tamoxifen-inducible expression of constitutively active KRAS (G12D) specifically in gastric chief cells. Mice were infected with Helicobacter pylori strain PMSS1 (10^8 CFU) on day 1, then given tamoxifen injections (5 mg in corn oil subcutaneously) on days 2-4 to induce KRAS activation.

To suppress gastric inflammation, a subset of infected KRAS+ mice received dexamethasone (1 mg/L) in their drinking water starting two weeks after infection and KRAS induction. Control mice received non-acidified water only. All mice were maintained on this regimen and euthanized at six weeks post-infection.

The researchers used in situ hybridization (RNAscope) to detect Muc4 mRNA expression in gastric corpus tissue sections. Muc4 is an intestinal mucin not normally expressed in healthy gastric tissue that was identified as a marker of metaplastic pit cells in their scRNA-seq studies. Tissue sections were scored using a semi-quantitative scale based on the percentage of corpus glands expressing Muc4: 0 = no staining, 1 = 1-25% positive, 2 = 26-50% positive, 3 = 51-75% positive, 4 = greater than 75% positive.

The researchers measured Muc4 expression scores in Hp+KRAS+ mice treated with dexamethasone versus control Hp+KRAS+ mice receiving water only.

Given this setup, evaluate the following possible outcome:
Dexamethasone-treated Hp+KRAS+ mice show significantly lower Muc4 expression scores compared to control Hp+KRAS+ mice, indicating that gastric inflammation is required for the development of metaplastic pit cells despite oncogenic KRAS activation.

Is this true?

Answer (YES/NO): YES